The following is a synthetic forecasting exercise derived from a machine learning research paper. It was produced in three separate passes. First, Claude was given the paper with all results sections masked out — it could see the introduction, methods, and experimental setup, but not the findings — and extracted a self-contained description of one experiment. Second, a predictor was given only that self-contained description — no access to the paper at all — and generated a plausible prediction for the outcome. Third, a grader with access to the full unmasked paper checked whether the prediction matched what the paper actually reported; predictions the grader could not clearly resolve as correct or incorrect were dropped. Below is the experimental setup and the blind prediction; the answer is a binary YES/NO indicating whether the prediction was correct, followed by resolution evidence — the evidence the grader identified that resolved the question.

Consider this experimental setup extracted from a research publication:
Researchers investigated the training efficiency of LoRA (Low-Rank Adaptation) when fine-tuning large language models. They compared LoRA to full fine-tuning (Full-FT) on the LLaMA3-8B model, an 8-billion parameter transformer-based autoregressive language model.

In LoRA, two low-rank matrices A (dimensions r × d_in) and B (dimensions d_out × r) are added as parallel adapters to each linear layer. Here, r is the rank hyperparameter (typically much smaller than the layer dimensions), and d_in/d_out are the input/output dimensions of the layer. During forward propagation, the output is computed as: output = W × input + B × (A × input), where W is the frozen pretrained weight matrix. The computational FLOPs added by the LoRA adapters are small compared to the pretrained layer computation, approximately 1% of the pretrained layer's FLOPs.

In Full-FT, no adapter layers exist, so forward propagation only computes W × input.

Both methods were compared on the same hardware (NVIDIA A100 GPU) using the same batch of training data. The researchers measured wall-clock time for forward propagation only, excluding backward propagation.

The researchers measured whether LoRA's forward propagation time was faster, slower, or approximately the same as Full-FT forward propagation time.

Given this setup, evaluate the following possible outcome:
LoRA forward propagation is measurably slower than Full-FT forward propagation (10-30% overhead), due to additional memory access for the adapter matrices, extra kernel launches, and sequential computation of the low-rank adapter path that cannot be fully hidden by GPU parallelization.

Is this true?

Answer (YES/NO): NO